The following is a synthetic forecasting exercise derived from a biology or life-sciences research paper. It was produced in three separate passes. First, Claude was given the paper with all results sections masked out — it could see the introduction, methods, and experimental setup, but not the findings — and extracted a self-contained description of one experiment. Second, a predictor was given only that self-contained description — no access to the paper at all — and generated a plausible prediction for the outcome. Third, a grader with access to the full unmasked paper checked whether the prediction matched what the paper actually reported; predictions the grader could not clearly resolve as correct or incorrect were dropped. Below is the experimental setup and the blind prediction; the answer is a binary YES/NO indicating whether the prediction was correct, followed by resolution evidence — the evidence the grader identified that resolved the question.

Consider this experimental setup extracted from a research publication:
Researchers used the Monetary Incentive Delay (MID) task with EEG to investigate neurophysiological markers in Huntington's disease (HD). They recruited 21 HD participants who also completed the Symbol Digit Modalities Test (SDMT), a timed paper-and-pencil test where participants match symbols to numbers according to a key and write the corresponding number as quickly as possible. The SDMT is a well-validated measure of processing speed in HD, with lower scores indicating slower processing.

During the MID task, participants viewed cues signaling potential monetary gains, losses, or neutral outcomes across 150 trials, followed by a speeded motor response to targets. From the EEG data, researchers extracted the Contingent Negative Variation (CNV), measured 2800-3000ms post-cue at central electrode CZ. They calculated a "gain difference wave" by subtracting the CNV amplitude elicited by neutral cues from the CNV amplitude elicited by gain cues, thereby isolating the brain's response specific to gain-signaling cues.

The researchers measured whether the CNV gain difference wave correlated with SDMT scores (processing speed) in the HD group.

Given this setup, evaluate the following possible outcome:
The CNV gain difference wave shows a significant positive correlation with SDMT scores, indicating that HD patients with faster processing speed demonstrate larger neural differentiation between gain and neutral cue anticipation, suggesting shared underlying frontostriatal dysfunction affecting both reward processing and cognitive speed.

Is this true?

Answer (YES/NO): YES